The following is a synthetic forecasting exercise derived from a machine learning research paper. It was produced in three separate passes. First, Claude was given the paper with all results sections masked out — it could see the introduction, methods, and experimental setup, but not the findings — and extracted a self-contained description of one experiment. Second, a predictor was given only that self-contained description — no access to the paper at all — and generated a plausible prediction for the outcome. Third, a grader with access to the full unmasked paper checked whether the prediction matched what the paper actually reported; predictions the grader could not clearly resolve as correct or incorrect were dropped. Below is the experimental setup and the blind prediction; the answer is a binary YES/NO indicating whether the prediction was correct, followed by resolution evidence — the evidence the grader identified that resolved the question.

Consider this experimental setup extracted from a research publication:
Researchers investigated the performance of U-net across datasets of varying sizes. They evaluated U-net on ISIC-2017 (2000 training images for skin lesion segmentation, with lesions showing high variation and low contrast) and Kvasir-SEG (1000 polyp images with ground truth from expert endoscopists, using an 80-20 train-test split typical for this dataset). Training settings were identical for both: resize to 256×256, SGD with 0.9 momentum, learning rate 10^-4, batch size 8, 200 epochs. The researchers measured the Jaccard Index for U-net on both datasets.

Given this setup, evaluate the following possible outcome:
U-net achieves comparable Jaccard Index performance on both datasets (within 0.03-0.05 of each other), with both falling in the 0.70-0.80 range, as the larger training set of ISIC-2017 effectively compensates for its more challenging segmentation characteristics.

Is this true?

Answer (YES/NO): NO